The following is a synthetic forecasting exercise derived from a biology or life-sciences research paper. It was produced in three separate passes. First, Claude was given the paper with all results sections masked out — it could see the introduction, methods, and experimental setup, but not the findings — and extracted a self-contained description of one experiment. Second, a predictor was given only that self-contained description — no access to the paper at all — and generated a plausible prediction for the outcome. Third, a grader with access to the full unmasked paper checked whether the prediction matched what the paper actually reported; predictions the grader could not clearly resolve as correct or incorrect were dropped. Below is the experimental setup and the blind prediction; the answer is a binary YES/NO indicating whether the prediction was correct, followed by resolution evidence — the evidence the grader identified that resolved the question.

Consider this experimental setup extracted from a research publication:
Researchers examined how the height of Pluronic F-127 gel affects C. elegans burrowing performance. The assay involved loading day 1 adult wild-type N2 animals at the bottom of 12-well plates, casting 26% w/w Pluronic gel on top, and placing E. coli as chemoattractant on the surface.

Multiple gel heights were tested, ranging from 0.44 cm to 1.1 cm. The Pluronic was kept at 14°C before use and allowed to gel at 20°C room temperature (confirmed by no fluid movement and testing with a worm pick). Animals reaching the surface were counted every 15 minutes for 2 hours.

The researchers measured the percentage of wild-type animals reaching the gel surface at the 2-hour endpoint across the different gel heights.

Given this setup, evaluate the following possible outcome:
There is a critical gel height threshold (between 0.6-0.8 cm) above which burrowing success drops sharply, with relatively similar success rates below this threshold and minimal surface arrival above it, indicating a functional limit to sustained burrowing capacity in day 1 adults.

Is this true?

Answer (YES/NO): NO